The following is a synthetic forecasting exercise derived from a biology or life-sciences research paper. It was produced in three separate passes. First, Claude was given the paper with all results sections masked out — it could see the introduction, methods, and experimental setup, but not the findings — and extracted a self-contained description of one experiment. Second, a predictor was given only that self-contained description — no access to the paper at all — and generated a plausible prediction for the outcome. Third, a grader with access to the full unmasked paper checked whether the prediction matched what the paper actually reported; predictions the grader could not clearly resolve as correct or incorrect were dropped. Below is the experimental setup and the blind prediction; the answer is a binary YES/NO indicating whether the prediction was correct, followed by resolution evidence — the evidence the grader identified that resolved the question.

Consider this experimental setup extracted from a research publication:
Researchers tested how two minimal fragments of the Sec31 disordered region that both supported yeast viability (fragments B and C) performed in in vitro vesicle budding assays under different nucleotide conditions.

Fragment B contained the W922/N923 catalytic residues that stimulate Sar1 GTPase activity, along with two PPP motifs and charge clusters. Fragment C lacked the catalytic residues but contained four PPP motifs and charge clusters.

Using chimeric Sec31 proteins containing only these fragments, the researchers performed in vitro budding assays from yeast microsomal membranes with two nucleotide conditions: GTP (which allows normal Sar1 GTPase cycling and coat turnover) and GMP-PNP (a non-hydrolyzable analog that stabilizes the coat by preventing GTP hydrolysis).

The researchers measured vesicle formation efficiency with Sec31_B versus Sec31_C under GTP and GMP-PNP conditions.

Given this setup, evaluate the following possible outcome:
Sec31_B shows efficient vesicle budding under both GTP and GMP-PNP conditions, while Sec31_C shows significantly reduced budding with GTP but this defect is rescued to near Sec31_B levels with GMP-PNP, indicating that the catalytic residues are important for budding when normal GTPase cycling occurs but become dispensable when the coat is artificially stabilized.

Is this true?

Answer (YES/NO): NO